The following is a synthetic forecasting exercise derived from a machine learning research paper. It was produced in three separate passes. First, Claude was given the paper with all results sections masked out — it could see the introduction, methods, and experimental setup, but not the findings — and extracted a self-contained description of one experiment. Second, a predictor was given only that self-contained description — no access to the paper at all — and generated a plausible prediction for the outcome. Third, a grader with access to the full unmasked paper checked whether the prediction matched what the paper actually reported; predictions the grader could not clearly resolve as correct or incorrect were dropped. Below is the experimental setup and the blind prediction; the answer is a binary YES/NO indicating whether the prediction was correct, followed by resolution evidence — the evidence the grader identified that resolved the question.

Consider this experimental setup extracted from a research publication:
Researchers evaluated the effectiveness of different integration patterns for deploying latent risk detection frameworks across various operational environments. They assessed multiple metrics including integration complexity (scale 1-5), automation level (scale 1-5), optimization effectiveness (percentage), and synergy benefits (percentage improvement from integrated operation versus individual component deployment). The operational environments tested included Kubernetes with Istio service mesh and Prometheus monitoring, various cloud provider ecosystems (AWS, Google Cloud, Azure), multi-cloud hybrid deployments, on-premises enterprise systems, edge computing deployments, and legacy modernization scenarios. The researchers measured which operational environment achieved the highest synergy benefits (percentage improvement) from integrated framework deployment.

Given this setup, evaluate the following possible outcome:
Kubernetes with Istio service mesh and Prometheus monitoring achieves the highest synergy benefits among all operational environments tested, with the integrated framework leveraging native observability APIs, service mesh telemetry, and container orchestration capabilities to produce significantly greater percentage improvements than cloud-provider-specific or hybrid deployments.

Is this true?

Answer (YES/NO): YES